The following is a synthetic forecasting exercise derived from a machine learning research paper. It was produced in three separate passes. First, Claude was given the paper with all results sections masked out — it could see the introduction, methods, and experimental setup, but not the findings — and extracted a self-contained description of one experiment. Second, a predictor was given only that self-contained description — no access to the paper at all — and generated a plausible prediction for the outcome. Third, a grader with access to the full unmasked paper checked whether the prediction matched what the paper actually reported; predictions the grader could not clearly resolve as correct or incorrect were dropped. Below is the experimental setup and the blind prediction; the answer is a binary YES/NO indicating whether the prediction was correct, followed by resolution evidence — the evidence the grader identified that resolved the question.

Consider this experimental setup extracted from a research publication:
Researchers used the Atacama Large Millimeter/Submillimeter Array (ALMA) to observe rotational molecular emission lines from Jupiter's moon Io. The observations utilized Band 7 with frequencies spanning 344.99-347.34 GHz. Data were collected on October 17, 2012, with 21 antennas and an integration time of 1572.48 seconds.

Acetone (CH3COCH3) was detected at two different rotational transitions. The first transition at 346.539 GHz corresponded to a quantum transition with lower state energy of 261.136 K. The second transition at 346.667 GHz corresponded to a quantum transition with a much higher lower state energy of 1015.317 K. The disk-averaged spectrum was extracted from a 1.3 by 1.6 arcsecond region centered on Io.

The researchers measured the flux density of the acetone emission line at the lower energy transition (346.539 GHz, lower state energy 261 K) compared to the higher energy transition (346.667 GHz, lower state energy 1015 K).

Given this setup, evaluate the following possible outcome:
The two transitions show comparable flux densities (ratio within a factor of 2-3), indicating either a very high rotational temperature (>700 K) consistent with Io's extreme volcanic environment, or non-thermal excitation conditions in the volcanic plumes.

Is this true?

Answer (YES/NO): NO